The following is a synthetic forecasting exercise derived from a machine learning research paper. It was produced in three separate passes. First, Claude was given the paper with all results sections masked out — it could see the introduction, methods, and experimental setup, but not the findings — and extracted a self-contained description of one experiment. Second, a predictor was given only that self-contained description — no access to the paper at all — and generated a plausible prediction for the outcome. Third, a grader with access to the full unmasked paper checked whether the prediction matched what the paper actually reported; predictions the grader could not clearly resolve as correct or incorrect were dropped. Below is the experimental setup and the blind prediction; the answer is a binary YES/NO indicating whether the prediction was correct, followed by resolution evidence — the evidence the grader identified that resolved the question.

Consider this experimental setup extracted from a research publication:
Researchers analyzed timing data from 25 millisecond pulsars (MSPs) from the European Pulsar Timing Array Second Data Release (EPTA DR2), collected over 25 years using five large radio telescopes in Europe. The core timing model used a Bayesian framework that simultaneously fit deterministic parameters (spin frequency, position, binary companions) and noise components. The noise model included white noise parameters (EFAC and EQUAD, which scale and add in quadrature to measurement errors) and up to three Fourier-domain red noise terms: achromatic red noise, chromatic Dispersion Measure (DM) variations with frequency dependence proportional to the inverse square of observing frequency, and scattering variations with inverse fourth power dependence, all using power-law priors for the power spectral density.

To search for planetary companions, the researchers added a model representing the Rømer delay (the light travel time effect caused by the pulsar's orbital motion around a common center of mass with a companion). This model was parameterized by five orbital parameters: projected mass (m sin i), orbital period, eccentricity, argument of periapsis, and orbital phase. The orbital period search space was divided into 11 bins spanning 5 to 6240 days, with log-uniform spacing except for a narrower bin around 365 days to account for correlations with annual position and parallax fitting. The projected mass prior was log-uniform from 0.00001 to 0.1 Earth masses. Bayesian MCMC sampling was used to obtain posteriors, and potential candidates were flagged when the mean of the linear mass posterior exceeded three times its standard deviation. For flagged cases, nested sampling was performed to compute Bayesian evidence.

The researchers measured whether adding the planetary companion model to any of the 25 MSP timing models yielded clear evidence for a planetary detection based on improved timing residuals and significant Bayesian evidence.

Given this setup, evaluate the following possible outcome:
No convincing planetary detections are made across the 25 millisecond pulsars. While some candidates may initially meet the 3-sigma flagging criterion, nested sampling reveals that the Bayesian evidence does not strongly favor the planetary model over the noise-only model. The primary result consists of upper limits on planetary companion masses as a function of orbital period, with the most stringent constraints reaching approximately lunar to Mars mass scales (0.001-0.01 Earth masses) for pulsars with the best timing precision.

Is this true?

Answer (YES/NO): NO